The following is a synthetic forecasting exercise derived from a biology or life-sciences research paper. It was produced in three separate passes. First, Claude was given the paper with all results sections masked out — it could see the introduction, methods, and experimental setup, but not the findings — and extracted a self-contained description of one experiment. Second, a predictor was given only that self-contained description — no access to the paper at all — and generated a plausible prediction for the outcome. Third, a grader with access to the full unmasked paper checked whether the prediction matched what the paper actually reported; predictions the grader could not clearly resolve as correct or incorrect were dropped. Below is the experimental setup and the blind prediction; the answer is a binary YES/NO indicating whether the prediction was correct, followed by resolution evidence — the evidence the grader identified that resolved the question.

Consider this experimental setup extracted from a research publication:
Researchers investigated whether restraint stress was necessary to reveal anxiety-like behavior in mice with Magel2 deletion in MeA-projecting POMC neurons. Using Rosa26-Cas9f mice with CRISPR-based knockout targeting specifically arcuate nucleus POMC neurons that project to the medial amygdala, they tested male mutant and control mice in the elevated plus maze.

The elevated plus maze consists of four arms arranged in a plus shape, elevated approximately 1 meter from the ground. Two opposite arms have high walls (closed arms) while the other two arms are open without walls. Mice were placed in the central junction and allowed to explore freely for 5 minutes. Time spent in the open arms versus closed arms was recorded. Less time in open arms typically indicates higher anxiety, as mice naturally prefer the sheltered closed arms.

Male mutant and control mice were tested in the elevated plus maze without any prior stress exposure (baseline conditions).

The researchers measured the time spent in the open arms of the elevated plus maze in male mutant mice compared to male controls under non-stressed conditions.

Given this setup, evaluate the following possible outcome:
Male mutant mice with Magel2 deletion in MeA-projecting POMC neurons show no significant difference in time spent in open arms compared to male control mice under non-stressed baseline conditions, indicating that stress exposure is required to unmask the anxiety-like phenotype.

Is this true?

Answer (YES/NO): YES